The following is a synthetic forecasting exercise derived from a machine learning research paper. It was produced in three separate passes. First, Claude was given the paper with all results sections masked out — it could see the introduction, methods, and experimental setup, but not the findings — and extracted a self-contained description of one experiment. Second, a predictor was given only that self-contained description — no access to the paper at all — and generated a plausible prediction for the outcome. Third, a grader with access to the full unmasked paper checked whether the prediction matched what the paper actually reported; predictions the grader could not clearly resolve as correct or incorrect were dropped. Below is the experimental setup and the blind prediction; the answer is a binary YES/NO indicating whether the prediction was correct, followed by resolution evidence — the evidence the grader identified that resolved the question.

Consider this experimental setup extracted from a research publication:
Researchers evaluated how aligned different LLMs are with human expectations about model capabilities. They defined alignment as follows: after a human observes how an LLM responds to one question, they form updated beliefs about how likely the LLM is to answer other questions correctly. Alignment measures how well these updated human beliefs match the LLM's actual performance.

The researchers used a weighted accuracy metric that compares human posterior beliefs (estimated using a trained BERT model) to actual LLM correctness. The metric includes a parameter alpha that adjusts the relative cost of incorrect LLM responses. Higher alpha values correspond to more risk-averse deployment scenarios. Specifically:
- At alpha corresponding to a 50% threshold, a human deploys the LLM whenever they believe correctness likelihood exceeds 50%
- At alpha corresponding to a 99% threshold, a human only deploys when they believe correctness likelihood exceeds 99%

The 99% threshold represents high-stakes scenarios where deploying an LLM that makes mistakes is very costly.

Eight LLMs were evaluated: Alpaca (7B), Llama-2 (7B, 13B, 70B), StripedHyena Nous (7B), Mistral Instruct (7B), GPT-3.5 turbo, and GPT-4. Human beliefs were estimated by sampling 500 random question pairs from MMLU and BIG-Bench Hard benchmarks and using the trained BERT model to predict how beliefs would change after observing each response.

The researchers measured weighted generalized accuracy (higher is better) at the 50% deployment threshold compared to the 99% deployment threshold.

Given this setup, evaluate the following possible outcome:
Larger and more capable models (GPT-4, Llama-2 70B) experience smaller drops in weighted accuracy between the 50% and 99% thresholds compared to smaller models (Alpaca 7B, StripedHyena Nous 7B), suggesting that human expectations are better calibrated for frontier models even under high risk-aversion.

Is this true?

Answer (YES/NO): NO